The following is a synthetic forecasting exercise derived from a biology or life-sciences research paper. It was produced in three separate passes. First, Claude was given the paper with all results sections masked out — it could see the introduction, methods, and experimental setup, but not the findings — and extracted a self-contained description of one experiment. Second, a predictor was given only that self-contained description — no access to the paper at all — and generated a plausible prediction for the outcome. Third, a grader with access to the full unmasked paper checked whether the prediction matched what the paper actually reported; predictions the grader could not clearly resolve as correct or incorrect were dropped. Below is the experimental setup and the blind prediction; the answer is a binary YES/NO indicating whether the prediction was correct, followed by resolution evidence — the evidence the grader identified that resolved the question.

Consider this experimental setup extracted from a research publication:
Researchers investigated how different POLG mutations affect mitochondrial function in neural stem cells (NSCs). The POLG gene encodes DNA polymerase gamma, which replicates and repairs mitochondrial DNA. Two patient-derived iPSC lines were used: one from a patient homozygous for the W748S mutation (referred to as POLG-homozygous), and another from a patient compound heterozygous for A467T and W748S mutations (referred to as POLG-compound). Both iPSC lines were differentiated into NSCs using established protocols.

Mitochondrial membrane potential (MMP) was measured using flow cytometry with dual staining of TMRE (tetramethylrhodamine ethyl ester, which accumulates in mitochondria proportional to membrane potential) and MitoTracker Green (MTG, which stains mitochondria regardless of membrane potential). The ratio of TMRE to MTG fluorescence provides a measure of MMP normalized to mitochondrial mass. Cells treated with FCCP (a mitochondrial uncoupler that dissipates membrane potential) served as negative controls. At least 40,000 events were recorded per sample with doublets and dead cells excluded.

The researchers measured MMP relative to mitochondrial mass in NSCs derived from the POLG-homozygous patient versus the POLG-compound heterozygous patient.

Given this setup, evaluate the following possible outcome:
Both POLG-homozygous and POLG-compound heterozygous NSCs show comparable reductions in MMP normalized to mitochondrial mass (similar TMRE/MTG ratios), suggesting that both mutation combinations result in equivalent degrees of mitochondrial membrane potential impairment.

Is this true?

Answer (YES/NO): NO